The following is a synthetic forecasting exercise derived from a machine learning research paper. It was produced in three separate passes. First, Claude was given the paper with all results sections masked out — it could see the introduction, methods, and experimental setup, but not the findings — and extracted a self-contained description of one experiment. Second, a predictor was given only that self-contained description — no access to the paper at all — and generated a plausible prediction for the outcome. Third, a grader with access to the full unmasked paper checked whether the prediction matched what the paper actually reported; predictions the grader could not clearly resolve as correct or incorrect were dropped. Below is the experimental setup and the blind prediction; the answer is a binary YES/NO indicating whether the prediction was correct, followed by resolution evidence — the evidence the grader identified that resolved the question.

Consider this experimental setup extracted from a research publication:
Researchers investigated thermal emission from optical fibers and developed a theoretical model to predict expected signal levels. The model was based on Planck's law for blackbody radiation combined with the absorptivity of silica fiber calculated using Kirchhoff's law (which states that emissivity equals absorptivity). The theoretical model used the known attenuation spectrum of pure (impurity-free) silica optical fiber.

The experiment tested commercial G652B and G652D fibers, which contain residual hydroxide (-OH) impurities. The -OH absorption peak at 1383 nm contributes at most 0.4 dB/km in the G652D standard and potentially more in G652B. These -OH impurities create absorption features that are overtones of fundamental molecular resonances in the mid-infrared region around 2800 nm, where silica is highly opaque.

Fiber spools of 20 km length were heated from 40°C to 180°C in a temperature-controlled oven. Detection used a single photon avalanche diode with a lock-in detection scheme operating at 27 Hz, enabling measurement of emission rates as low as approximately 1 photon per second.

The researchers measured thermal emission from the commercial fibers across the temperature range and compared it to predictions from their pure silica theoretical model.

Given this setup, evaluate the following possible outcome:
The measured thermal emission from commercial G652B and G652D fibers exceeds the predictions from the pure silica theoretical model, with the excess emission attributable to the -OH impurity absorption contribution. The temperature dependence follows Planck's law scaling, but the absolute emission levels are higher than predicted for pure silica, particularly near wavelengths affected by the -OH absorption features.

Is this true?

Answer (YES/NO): NO